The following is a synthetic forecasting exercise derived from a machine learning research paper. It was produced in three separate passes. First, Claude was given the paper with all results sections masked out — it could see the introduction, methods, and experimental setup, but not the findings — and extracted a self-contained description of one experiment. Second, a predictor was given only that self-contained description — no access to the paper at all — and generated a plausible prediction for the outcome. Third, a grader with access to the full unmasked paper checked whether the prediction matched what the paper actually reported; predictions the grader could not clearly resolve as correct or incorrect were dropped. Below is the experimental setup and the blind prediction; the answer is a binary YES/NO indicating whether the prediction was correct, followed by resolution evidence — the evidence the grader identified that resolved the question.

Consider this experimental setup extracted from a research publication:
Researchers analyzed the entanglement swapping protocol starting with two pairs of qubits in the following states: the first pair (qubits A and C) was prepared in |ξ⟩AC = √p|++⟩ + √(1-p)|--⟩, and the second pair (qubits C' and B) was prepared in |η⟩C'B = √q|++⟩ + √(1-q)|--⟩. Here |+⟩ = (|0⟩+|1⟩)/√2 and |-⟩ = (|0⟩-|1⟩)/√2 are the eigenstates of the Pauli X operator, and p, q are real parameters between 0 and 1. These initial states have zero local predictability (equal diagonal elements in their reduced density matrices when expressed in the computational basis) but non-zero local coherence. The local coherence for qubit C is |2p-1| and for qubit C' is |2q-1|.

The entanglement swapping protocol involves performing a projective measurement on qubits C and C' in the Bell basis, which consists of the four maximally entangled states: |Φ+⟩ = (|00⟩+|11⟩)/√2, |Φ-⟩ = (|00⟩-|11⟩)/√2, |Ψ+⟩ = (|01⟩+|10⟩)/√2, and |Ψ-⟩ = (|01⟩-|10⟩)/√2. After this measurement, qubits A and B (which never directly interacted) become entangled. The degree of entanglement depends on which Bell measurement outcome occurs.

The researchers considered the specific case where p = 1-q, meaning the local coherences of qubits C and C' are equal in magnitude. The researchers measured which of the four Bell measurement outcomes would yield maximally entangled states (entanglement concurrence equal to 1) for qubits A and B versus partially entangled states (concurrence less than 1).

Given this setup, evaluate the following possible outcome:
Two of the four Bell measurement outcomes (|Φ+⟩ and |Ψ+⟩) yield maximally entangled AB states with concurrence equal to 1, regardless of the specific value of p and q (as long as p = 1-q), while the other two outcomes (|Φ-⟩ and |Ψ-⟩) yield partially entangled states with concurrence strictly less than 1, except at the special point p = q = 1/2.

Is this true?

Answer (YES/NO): YES